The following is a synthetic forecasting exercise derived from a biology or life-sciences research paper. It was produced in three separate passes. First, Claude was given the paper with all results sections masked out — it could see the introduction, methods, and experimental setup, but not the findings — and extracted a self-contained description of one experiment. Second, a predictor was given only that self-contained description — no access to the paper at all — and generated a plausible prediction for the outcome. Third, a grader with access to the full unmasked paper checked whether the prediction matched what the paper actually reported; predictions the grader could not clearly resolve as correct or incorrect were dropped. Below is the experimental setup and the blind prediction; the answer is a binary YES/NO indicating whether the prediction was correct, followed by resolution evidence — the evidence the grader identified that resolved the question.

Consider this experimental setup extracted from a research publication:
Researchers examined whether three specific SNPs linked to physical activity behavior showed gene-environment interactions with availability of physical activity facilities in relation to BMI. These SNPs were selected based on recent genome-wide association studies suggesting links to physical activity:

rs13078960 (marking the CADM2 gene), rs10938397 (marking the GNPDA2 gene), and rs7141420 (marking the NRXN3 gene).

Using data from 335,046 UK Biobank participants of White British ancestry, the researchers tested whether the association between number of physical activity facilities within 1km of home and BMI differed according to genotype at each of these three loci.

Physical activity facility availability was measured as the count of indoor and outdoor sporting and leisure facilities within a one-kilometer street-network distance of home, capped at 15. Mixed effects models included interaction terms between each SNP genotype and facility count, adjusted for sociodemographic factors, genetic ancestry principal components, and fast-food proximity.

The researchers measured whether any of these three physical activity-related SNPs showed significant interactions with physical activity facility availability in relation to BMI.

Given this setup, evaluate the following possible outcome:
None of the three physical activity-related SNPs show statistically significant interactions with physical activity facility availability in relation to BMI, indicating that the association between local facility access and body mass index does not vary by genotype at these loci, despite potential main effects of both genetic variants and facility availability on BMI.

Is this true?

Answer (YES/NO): YES